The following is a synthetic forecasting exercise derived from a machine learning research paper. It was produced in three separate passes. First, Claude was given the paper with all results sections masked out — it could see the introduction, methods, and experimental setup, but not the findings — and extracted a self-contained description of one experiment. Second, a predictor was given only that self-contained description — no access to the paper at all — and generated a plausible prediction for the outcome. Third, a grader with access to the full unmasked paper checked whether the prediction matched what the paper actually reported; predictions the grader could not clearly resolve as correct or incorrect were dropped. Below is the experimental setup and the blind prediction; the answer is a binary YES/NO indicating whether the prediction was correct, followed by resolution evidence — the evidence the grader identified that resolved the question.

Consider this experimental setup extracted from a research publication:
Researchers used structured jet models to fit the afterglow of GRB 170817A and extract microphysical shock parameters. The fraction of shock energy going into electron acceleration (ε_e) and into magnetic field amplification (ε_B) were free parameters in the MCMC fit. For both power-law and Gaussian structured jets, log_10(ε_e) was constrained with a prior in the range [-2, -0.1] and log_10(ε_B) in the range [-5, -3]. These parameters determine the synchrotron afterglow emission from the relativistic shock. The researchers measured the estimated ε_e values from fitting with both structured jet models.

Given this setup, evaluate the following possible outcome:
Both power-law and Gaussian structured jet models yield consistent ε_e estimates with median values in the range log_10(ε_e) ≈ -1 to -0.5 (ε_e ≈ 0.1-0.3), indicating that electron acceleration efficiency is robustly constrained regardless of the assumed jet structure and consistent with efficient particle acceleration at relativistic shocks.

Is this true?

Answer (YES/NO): NO